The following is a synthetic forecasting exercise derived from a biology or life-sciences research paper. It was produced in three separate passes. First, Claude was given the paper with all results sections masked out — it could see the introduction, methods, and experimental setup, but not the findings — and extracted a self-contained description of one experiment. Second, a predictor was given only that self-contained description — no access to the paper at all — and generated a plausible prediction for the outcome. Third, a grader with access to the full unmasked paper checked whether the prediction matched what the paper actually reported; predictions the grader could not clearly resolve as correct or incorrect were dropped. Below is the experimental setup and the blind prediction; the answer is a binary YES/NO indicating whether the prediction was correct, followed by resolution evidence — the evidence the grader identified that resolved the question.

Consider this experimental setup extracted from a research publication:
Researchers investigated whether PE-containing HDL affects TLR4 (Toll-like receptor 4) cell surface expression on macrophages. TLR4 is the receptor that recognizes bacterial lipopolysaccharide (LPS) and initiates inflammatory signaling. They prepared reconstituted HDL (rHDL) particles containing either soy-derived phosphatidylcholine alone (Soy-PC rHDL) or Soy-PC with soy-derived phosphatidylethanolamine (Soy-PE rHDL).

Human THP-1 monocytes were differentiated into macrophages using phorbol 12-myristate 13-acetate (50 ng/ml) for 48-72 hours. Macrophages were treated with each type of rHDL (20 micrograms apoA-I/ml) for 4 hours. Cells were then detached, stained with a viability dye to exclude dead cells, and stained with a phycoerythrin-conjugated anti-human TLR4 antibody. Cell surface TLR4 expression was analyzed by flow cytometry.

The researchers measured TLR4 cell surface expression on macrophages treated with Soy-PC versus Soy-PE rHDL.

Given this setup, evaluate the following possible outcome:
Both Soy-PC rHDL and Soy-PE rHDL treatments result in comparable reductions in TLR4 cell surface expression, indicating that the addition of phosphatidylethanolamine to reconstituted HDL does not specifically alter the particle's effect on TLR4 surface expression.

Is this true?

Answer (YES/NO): NO